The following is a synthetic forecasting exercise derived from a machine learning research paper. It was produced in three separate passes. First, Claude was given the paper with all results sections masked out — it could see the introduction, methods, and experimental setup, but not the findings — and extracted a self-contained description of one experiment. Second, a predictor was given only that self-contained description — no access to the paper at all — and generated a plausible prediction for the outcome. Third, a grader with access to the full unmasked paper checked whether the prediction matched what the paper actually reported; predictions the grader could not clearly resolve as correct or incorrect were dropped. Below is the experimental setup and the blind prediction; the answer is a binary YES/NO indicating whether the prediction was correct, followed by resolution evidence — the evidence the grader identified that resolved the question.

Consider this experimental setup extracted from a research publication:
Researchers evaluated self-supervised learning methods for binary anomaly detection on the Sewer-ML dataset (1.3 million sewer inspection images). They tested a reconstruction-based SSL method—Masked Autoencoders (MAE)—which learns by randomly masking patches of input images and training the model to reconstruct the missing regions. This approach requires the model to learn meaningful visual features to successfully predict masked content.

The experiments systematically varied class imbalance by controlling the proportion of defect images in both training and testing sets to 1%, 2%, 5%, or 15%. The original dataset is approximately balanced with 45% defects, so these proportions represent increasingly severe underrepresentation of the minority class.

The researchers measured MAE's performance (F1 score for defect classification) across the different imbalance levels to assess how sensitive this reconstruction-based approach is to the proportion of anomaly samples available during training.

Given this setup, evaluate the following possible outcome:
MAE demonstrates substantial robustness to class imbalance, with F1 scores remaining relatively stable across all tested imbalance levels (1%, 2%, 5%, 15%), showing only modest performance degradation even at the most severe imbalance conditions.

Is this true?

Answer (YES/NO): NO